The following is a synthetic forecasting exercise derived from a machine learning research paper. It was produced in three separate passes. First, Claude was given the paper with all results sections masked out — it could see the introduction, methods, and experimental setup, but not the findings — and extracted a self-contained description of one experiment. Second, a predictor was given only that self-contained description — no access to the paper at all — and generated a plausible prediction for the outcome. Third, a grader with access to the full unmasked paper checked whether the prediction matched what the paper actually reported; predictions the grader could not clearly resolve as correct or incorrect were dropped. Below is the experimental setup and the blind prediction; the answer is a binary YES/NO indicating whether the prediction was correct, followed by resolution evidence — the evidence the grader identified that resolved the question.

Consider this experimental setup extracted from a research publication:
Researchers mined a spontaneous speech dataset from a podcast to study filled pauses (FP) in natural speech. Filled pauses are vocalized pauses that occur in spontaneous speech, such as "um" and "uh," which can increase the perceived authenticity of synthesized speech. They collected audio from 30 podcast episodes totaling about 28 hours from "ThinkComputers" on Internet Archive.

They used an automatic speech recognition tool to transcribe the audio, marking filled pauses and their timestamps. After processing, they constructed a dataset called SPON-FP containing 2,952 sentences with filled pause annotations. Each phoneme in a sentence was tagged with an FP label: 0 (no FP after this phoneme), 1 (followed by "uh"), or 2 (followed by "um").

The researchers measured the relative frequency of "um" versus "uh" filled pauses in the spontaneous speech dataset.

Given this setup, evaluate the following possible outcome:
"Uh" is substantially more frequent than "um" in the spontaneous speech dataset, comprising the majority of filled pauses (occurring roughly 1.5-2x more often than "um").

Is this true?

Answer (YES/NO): NO